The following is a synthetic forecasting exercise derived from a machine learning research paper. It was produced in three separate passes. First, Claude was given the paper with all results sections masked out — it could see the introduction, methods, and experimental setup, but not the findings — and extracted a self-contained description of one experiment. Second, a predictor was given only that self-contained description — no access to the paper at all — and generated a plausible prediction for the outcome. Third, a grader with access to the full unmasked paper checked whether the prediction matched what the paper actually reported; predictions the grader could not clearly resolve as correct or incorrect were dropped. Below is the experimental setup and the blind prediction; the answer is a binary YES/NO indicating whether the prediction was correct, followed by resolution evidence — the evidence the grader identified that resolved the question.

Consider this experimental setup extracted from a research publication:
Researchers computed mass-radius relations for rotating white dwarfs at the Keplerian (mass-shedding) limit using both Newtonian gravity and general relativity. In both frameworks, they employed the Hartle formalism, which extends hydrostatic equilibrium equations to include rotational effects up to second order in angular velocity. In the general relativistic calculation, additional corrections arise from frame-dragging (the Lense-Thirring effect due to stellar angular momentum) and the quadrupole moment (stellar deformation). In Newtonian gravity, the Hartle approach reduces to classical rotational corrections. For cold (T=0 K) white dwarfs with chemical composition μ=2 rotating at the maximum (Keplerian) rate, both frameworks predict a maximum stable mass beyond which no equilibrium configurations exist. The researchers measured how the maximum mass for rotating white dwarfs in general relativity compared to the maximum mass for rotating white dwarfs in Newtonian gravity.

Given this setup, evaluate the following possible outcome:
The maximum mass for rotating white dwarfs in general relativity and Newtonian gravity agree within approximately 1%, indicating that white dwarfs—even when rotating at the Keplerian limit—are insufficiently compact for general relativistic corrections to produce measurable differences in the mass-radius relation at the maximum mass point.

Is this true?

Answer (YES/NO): YES